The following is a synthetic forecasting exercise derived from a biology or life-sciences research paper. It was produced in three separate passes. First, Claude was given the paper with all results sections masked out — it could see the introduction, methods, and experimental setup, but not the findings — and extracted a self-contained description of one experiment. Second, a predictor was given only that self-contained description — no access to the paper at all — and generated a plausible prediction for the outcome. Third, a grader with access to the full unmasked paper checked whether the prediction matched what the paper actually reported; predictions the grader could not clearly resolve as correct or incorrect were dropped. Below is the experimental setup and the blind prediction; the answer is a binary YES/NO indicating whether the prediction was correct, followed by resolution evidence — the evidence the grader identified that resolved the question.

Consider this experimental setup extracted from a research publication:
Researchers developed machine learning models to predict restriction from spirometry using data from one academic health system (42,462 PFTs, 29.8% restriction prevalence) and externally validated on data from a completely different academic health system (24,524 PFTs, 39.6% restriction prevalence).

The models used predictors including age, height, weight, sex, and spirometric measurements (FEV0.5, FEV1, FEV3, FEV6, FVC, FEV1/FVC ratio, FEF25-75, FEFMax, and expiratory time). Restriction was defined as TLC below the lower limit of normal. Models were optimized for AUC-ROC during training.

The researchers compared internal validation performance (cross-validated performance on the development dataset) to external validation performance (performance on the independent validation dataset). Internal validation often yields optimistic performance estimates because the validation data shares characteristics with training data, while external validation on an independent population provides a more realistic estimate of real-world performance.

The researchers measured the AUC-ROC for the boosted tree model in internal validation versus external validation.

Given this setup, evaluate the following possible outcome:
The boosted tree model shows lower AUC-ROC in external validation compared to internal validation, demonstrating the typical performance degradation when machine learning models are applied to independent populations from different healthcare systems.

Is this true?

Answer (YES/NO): YES